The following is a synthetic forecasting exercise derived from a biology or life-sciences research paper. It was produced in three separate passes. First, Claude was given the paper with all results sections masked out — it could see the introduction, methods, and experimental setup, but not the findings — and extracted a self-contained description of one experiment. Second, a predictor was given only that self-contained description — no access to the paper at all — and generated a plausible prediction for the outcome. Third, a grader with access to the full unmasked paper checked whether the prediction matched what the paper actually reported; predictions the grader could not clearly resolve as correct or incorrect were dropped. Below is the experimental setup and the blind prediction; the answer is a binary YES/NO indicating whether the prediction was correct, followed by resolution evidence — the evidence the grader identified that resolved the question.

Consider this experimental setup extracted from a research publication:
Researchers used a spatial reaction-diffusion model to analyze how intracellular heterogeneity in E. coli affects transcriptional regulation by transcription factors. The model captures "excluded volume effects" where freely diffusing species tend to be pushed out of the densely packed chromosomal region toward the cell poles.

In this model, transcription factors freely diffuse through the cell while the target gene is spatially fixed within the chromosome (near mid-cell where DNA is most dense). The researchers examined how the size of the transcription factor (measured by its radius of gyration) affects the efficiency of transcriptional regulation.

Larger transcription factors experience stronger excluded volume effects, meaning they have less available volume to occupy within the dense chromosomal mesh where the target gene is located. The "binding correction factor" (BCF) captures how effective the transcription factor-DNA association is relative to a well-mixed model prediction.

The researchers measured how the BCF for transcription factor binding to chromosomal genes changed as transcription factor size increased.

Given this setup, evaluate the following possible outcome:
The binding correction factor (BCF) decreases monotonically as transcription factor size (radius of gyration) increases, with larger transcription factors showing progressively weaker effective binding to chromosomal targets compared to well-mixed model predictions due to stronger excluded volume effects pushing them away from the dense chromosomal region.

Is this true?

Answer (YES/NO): NO